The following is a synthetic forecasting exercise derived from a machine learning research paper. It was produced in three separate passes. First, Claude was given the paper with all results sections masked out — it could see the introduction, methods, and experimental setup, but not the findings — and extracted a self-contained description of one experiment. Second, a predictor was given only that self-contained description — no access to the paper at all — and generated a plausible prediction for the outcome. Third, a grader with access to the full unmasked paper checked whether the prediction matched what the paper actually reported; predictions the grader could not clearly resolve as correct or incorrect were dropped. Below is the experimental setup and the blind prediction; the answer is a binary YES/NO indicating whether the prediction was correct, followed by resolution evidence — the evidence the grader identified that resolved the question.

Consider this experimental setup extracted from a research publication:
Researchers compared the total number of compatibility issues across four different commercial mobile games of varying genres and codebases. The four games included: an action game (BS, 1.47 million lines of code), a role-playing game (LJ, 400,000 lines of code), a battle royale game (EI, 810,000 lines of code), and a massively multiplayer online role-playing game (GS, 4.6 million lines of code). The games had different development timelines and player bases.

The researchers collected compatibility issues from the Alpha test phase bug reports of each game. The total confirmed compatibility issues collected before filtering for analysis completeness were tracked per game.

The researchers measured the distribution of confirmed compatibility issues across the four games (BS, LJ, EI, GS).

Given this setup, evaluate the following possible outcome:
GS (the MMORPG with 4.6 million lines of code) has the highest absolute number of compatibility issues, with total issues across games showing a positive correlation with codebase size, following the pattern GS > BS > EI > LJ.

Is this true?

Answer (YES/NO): NO